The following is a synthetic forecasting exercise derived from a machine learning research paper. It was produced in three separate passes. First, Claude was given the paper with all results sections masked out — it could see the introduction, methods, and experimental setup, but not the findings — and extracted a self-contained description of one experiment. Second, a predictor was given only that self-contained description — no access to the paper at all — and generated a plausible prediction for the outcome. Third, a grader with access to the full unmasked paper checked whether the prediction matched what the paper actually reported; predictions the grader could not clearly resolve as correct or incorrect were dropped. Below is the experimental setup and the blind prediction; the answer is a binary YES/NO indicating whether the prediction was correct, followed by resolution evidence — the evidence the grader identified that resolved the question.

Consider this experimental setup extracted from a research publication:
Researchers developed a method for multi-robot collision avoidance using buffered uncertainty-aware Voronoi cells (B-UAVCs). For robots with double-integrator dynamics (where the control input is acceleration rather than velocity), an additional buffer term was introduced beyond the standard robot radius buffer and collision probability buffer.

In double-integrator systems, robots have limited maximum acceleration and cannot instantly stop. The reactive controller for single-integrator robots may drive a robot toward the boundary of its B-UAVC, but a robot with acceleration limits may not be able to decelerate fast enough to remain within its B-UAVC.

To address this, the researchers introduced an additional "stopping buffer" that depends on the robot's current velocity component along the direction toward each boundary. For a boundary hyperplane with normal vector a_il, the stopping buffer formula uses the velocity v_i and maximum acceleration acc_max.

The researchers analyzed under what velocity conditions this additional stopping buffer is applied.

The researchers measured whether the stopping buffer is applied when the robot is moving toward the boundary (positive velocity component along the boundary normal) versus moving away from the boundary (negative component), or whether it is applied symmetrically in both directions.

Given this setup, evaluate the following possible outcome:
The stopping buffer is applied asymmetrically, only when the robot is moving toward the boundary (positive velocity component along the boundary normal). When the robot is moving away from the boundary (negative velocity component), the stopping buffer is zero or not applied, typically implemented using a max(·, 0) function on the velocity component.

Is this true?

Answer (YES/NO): YES